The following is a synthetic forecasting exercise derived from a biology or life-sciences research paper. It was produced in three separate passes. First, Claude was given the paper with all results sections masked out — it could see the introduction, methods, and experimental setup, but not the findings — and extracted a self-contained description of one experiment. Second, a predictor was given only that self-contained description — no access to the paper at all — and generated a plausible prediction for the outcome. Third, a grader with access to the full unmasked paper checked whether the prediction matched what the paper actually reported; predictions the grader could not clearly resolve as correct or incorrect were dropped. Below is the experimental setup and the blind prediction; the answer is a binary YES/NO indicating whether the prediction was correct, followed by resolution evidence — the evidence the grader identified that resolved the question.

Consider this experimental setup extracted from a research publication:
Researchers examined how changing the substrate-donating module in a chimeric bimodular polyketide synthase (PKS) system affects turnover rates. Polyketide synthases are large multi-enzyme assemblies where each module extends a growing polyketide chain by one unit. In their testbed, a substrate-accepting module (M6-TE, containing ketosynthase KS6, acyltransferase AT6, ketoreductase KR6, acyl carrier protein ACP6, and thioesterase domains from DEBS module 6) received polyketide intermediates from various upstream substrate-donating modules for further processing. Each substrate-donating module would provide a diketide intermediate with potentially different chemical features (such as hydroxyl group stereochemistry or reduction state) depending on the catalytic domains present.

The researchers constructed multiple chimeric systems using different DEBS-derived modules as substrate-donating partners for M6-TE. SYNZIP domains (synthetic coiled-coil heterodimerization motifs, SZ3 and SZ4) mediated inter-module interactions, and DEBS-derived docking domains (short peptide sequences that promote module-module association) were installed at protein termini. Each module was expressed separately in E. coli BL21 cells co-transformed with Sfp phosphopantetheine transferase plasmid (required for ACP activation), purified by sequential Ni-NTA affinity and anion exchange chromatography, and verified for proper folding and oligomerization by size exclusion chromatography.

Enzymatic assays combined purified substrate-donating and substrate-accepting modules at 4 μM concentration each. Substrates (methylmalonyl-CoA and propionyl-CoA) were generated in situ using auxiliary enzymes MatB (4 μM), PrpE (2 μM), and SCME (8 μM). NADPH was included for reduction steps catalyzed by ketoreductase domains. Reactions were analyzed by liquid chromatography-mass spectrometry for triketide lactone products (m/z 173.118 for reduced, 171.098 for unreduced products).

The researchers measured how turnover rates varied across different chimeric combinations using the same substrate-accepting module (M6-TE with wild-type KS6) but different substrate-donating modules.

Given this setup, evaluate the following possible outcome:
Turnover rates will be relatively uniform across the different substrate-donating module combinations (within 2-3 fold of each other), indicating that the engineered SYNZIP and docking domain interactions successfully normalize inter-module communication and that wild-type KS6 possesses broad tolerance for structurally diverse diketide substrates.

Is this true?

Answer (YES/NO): NO